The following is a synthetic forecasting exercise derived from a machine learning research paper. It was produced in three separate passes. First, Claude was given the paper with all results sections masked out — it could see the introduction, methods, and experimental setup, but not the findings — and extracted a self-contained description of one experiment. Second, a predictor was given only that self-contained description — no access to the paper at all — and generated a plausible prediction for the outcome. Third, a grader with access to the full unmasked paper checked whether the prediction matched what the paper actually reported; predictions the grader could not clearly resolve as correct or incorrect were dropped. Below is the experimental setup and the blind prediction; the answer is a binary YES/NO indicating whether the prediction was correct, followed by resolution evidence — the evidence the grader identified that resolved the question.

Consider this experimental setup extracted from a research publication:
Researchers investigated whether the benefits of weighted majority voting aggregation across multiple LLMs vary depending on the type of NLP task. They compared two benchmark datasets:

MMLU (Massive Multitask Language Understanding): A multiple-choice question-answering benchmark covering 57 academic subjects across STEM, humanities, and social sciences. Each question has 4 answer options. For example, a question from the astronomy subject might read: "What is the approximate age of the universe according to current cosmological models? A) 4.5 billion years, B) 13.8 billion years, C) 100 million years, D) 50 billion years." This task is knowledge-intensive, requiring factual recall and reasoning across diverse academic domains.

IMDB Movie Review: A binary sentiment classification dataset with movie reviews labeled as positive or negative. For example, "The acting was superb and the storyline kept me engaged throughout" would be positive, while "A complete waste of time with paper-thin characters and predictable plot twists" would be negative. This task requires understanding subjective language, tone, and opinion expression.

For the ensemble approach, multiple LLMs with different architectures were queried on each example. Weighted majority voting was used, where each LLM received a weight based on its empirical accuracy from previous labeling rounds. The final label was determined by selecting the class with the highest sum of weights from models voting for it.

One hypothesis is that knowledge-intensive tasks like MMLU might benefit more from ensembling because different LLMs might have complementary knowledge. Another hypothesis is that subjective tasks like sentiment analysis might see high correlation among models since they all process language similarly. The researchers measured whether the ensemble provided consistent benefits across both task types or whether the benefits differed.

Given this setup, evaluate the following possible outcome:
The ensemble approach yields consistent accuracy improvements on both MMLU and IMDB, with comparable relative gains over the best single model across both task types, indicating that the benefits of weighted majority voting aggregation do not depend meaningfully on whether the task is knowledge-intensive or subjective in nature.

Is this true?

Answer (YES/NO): NO